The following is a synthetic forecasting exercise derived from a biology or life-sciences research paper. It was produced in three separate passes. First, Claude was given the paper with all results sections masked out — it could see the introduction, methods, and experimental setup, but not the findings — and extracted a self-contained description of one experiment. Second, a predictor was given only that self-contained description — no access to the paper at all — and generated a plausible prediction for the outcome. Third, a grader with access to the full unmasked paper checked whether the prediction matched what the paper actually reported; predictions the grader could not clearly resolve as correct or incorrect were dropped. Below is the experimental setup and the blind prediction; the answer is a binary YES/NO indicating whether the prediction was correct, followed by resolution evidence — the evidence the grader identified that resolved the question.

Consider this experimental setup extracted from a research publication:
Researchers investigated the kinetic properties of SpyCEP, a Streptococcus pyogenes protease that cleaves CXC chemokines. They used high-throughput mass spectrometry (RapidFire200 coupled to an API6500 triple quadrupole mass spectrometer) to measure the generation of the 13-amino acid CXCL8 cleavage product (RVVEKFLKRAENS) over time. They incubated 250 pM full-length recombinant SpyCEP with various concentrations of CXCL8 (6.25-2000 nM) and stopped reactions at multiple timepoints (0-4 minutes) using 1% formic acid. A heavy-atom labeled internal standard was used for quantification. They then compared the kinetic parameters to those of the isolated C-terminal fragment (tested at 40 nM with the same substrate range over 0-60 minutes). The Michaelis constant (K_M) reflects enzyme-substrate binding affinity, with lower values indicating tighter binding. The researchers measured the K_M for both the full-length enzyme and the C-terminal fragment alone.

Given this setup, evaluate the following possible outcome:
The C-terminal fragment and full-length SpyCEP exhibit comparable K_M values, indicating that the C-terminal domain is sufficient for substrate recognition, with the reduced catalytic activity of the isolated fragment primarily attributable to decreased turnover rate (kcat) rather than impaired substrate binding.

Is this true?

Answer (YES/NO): YES